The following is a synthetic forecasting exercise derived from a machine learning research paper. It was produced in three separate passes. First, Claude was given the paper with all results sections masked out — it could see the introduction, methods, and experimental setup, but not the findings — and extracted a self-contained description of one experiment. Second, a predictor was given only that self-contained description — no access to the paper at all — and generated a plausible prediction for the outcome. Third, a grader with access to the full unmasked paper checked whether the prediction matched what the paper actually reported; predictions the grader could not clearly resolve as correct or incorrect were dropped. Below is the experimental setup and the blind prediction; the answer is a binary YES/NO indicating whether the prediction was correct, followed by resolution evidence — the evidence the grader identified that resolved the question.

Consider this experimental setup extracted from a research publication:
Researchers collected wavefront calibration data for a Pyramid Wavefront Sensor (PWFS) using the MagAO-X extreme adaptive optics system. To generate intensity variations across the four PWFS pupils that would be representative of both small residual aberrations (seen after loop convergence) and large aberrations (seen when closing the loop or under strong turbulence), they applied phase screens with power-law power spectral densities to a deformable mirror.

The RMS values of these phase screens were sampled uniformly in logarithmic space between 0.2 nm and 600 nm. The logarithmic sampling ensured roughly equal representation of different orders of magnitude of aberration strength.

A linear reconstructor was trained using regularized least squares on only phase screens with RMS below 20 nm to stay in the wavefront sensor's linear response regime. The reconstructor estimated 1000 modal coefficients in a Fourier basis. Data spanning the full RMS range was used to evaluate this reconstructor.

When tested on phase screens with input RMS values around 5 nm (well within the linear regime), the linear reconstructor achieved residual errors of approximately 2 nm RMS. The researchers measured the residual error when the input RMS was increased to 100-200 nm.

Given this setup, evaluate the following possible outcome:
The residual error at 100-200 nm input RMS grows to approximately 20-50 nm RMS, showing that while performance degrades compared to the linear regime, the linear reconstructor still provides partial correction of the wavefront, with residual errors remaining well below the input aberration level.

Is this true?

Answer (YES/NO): NO